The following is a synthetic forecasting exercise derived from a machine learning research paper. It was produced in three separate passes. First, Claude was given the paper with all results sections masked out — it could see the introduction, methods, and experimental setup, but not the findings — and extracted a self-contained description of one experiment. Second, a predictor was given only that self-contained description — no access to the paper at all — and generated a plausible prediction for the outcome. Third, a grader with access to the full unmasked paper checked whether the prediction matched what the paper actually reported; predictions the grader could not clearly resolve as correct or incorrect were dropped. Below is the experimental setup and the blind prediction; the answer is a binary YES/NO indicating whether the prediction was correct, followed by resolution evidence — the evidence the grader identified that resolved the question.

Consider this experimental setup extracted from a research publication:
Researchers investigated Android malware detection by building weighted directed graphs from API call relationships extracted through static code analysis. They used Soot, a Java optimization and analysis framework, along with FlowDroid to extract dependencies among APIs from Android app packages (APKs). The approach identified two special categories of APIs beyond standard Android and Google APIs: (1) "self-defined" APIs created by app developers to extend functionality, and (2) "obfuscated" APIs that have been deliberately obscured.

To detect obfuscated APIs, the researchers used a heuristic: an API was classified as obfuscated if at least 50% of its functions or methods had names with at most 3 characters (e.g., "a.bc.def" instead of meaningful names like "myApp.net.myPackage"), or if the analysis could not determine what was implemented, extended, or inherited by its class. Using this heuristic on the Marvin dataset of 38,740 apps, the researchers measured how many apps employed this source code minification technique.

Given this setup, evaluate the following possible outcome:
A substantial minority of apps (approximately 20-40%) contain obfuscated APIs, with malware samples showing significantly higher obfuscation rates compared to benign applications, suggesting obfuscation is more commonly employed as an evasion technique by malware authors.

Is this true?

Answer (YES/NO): NO